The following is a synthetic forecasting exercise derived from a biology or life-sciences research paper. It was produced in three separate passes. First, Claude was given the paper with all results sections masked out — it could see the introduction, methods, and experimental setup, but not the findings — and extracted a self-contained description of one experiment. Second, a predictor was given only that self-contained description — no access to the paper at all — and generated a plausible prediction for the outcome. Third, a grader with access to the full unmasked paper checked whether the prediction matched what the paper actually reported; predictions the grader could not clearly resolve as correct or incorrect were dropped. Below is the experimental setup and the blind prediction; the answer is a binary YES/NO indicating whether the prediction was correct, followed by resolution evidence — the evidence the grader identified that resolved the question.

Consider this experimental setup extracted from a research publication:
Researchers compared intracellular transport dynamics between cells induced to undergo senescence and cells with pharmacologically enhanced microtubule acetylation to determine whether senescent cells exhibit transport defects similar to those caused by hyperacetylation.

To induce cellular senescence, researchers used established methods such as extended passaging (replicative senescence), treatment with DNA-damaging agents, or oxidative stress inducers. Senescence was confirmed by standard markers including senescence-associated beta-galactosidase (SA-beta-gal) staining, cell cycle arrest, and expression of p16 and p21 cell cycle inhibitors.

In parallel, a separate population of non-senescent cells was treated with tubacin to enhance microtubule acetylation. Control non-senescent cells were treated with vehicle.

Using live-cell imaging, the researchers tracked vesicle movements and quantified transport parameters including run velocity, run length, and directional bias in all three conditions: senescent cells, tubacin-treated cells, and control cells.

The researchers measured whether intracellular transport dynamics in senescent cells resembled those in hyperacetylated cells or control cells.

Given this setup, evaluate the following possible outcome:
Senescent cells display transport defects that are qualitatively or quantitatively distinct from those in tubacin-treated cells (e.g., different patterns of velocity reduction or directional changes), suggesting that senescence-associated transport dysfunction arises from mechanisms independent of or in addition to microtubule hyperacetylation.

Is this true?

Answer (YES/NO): NO